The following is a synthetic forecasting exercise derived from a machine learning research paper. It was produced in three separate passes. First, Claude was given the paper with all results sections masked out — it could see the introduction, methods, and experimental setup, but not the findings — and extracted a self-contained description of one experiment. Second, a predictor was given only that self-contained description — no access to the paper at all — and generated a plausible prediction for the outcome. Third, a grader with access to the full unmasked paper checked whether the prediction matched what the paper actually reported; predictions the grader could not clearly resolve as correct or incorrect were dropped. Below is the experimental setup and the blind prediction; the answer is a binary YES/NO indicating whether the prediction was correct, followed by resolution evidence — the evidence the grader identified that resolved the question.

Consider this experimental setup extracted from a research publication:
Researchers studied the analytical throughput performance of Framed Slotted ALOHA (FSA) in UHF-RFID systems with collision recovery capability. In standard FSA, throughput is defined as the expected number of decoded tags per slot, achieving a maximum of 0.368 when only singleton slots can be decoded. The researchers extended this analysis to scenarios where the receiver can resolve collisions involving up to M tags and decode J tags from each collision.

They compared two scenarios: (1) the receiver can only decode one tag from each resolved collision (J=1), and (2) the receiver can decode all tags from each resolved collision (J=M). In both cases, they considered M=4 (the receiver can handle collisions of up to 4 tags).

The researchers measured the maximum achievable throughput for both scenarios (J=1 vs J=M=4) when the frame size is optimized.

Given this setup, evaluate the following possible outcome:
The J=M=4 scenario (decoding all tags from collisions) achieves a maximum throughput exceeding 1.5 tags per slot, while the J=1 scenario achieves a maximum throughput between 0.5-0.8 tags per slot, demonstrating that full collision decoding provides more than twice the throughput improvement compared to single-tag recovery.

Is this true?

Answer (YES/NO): NO